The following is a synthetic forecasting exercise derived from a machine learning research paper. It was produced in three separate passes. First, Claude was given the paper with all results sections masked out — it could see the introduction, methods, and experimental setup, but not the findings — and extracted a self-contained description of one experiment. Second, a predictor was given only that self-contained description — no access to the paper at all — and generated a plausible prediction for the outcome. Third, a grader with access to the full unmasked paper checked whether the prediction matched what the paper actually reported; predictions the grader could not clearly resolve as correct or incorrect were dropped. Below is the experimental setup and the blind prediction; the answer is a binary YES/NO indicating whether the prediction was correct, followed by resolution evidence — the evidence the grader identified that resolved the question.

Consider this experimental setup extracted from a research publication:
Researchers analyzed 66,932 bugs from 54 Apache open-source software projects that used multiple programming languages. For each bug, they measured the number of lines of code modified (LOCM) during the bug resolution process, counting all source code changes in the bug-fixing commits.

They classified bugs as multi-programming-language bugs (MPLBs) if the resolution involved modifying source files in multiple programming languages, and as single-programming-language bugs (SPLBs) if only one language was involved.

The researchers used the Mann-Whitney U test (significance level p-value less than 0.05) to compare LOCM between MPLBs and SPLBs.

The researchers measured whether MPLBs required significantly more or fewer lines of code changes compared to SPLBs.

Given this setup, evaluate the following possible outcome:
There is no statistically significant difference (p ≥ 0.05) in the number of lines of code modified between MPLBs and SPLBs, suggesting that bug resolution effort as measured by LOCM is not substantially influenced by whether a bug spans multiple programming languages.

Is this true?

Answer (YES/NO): NO